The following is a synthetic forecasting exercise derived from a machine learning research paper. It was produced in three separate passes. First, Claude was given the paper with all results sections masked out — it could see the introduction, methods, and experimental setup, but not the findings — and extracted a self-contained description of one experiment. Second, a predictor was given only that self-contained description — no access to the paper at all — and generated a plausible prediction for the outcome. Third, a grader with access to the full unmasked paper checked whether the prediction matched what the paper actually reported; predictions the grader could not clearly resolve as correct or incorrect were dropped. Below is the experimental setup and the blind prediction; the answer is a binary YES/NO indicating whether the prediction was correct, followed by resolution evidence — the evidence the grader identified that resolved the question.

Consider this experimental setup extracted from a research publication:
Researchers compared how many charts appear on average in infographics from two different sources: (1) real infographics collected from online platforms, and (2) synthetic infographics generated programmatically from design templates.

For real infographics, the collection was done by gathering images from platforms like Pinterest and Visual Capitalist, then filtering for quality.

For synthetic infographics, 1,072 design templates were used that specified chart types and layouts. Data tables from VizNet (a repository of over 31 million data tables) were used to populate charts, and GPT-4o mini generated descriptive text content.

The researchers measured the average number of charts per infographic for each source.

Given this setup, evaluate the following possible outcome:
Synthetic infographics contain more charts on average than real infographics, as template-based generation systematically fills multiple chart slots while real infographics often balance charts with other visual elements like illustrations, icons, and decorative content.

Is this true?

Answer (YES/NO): YES